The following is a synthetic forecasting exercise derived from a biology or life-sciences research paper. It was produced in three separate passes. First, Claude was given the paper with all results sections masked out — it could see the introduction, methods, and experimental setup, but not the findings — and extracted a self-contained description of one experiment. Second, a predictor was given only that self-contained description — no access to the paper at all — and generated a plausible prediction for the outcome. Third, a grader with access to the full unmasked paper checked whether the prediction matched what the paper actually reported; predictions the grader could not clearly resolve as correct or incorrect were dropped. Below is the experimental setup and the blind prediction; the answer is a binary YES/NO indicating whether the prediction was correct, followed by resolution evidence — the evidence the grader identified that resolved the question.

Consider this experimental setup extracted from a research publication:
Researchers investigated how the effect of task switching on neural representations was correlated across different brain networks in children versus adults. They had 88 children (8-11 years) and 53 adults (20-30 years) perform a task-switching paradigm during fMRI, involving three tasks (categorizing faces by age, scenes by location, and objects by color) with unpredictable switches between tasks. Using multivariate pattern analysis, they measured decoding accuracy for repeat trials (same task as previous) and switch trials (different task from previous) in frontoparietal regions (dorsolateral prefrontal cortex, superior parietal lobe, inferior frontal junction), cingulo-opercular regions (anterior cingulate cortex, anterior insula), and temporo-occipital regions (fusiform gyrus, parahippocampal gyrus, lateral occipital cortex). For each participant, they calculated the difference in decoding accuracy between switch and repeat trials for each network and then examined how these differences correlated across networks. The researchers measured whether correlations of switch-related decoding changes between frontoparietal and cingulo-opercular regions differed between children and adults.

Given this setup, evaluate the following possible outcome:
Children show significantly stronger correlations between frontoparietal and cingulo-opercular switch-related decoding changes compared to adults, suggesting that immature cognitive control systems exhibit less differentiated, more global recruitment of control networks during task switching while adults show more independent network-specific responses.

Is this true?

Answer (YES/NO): YES